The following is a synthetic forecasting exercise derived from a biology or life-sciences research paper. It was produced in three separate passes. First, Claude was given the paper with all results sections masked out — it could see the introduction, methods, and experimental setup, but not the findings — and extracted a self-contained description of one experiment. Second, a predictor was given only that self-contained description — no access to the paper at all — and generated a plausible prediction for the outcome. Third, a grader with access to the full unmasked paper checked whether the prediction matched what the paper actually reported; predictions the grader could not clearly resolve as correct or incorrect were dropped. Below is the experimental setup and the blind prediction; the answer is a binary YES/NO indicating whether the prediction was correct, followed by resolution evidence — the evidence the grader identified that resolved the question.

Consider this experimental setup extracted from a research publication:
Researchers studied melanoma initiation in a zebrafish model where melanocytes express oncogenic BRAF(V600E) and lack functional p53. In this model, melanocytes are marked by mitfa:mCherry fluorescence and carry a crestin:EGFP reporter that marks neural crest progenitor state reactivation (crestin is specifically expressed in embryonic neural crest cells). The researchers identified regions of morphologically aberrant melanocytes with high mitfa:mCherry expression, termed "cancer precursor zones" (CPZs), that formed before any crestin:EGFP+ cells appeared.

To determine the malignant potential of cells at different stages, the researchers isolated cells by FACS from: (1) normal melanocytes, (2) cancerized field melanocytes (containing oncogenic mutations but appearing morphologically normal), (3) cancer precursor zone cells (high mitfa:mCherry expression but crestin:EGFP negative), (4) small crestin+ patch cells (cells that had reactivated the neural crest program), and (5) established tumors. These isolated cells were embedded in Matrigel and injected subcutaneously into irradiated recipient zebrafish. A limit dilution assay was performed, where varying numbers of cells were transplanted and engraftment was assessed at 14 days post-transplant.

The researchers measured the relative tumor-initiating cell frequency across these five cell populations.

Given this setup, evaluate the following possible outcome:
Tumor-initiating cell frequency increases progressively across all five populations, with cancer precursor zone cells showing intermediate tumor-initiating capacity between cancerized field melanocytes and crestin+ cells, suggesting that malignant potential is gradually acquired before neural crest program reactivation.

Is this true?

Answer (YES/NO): NO